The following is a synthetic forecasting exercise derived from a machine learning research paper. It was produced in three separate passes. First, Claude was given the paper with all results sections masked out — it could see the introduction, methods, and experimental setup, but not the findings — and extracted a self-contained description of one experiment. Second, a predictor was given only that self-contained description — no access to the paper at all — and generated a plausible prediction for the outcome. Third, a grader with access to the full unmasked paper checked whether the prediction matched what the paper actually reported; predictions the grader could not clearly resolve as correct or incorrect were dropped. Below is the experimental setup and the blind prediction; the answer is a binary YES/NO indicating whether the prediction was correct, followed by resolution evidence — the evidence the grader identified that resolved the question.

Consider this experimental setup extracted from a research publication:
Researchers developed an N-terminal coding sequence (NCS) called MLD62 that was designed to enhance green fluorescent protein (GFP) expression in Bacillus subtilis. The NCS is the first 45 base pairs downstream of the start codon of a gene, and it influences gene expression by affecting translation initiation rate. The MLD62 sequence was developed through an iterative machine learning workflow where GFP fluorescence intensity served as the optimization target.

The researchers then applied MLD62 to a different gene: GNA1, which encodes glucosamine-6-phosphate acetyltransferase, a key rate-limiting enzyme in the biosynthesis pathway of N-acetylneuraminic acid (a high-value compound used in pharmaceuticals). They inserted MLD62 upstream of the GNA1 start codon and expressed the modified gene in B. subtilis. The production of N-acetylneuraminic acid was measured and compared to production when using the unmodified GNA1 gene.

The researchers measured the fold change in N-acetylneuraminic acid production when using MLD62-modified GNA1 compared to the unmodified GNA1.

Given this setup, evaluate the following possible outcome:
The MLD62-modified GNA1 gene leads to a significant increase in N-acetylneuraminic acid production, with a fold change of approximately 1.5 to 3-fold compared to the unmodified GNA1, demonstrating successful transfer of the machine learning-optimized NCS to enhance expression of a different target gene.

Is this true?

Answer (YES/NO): NO